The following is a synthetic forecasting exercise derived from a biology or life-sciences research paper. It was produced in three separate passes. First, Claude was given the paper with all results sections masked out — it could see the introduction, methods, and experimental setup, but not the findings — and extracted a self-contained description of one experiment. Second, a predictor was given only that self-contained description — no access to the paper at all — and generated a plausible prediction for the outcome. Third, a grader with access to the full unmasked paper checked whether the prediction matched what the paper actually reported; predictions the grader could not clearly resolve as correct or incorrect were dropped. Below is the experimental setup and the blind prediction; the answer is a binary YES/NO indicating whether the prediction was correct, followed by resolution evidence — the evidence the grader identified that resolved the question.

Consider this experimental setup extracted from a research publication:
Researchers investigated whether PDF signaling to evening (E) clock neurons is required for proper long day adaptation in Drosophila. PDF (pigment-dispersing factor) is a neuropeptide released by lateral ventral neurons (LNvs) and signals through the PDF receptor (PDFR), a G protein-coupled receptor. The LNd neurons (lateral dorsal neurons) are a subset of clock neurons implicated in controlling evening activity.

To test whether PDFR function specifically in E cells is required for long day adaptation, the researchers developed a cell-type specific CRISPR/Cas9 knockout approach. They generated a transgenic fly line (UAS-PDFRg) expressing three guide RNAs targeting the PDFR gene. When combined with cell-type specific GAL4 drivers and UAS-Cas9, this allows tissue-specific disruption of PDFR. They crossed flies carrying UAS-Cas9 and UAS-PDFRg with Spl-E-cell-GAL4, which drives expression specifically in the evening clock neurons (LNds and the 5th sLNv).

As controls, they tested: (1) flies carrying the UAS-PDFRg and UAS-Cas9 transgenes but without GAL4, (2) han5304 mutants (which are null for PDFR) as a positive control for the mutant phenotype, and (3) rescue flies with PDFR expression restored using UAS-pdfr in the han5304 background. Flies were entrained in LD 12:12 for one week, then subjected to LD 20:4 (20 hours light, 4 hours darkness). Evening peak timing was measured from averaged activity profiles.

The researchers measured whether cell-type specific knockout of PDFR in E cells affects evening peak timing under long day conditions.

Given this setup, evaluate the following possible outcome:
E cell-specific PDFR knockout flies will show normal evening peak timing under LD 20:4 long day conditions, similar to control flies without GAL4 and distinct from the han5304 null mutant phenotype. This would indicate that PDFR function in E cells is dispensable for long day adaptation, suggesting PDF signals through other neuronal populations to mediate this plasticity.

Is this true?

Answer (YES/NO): NO